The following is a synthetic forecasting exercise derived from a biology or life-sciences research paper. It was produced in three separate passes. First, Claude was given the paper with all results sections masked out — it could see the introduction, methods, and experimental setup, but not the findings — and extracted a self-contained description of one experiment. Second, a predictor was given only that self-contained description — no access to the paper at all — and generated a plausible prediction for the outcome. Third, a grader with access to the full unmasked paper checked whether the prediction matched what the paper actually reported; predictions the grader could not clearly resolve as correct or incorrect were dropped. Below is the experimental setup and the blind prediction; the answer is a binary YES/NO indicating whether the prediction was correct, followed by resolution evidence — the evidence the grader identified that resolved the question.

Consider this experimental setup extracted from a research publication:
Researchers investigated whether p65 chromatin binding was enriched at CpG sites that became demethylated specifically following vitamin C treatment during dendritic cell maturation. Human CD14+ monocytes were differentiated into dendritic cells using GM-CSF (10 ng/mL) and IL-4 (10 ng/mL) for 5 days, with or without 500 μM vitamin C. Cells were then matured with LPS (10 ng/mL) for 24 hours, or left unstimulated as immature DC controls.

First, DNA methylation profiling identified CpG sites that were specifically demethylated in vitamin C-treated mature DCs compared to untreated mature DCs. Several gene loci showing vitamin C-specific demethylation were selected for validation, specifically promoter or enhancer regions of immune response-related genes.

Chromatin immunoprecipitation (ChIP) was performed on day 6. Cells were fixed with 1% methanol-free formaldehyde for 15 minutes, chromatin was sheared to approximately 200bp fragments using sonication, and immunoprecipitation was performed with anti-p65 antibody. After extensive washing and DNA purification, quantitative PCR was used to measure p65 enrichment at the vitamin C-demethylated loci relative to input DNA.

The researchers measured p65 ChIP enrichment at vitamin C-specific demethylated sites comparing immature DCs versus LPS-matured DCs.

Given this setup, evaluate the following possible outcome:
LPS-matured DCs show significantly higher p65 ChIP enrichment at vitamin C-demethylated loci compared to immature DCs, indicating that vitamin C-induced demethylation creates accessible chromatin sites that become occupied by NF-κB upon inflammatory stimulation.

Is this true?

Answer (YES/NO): NO